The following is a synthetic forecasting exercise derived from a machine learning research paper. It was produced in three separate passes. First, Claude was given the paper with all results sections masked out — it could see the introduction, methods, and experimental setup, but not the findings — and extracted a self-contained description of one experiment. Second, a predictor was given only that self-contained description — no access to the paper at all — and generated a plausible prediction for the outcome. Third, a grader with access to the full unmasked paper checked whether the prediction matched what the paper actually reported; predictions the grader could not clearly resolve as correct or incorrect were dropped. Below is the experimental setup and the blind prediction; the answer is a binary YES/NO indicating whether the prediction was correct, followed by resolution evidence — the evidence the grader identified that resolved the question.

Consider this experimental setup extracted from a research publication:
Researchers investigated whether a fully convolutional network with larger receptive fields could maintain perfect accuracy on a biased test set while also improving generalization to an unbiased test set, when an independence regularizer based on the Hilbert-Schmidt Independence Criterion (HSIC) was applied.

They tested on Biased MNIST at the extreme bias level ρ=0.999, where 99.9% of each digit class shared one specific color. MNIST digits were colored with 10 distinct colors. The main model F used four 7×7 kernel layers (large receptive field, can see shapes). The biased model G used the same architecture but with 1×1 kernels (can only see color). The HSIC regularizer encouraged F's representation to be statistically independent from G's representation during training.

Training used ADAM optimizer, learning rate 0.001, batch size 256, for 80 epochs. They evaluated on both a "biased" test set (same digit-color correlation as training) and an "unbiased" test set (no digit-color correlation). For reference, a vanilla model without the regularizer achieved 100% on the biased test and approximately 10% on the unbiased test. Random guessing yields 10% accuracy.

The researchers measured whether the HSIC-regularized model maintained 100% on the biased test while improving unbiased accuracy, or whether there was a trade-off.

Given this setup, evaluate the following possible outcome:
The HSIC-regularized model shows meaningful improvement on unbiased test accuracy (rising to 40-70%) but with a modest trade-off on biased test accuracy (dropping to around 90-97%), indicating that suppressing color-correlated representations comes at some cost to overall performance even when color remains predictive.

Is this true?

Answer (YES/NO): NO